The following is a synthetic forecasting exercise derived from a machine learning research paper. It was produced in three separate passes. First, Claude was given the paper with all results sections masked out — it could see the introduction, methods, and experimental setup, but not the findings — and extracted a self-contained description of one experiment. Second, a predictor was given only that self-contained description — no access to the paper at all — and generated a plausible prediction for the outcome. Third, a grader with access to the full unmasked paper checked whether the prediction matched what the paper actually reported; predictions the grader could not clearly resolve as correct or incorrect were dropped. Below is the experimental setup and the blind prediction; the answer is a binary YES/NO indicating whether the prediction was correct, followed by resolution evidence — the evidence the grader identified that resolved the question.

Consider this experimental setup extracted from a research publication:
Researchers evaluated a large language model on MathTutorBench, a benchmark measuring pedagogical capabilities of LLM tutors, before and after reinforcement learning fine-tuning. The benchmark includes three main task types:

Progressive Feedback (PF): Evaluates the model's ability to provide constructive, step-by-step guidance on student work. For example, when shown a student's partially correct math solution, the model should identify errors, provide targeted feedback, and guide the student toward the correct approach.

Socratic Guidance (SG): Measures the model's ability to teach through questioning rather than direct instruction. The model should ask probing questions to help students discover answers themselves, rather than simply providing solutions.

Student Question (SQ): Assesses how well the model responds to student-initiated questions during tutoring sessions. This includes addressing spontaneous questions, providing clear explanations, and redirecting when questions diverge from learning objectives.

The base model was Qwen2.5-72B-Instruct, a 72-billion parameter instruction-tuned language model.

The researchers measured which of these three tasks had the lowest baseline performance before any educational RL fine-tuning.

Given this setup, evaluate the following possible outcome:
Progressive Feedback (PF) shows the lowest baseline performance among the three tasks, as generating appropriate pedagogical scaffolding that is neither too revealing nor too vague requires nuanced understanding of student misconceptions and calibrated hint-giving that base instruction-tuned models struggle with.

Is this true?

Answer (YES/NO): NO